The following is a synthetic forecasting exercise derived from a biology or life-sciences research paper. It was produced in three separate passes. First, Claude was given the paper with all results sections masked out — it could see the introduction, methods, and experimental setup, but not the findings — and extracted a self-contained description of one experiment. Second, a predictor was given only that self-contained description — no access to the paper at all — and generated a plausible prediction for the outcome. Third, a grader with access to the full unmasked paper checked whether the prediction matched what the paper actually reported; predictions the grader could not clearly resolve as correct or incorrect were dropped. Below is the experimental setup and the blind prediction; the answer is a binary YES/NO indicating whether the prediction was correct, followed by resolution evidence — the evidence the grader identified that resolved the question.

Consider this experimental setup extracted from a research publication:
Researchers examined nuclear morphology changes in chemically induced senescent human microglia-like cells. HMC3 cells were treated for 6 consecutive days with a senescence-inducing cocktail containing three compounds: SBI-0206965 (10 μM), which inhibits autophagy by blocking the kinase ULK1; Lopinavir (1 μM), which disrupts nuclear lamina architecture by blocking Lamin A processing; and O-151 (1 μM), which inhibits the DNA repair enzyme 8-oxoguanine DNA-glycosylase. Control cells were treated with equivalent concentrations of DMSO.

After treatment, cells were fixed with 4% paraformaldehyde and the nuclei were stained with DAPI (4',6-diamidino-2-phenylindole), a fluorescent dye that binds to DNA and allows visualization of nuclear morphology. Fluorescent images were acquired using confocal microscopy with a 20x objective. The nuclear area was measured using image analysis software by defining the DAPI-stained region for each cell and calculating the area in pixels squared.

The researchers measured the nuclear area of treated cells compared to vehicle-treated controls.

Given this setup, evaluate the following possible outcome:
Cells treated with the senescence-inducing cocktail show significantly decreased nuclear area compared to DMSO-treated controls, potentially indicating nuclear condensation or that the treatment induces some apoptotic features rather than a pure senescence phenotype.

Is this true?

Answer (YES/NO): NO